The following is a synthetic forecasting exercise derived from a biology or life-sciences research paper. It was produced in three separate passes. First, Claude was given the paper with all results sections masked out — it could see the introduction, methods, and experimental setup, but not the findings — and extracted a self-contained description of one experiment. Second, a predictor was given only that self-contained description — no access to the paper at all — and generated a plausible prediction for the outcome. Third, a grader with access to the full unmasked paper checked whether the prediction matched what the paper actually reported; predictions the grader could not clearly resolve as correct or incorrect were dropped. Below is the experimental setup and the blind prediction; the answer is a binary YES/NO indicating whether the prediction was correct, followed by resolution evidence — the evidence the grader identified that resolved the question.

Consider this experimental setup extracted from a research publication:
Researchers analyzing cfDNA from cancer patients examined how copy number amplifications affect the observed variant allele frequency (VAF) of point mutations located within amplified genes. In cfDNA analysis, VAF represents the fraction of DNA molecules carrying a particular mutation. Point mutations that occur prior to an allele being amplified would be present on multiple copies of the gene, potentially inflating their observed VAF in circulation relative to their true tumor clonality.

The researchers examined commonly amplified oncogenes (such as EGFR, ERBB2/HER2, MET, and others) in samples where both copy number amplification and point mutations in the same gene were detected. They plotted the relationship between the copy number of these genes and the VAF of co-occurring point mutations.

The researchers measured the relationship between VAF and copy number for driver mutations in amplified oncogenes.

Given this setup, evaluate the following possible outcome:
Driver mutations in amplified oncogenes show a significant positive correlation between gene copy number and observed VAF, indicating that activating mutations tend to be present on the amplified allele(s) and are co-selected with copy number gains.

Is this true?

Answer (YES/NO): NO